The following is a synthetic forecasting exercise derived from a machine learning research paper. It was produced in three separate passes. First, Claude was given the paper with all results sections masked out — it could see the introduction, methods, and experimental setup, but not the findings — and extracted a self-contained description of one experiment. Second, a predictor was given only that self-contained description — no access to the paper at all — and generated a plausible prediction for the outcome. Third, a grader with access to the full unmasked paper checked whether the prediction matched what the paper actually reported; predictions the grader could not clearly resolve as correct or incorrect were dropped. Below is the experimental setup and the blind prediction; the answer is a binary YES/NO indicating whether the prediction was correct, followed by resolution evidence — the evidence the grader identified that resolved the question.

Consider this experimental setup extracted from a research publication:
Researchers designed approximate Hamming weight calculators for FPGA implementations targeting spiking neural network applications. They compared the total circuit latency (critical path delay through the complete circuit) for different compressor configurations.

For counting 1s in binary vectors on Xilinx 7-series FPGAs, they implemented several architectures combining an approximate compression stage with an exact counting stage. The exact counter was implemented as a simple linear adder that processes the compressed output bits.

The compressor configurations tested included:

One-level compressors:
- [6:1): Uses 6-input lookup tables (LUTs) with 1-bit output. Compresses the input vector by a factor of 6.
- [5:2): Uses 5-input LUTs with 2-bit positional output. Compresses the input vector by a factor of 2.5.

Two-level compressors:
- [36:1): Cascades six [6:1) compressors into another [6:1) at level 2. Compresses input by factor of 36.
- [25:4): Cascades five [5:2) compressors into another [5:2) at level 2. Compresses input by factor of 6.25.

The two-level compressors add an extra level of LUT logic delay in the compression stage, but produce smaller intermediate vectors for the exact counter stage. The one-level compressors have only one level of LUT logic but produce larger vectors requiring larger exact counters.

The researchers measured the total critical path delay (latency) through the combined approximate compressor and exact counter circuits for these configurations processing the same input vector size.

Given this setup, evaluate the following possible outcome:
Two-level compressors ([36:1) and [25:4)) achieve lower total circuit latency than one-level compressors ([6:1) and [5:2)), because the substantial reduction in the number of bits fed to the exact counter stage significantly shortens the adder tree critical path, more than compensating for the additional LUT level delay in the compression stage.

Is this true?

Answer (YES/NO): NO